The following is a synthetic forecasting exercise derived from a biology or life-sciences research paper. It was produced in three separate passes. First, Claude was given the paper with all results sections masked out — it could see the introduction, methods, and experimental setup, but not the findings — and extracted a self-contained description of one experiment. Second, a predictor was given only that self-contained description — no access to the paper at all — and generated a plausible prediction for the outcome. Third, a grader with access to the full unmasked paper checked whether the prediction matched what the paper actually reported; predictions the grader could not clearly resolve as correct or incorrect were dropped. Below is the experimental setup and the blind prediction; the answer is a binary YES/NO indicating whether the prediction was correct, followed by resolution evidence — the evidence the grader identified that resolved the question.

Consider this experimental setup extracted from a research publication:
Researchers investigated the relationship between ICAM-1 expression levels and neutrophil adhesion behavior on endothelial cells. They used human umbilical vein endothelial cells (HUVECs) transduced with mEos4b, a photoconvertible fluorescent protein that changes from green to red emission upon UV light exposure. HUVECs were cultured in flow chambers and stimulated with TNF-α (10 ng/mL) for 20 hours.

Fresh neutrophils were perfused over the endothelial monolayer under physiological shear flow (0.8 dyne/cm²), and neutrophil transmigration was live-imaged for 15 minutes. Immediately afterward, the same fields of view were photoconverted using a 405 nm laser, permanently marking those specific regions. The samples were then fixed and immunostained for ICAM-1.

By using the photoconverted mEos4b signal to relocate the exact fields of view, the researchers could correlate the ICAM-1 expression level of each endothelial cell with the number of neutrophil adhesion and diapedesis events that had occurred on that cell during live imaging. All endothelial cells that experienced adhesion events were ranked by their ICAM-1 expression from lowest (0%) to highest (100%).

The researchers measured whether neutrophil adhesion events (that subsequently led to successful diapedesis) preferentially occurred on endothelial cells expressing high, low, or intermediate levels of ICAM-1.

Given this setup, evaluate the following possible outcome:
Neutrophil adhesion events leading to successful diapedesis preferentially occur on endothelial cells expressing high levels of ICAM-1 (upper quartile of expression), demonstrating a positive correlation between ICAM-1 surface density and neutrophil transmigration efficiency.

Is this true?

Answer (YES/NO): YES